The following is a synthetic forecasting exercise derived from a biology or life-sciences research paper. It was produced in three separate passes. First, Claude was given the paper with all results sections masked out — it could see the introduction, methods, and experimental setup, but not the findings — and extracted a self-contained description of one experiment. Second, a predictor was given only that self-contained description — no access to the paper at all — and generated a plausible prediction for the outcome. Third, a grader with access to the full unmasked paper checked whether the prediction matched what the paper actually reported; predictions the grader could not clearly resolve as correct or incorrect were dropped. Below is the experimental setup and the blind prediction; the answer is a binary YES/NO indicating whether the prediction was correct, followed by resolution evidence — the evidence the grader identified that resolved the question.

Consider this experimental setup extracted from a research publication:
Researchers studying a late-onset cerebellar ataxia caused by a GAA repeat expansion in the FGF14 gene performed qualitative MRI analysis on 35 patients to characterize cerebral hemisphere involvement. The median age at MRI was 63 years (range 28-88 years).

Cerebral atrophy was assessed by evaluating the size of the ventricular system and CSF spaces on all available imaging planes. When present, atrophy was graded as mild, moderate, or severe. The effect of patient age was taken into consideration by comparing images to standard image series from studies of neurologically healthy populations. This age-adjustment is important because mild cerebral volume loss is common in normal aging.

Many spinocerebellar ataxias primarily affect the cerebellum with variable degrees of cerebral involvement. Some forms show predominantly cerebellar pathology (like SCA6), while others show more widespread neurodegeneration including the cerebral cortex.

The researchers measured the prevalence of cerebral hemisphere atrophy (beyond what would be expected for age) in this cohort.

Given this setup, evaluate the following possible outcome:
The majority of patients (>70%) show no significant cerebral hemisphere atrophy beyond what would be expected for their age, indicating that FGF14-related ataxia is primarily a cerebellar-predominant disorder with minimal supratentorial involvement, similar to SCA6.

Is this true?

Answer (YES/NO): NO